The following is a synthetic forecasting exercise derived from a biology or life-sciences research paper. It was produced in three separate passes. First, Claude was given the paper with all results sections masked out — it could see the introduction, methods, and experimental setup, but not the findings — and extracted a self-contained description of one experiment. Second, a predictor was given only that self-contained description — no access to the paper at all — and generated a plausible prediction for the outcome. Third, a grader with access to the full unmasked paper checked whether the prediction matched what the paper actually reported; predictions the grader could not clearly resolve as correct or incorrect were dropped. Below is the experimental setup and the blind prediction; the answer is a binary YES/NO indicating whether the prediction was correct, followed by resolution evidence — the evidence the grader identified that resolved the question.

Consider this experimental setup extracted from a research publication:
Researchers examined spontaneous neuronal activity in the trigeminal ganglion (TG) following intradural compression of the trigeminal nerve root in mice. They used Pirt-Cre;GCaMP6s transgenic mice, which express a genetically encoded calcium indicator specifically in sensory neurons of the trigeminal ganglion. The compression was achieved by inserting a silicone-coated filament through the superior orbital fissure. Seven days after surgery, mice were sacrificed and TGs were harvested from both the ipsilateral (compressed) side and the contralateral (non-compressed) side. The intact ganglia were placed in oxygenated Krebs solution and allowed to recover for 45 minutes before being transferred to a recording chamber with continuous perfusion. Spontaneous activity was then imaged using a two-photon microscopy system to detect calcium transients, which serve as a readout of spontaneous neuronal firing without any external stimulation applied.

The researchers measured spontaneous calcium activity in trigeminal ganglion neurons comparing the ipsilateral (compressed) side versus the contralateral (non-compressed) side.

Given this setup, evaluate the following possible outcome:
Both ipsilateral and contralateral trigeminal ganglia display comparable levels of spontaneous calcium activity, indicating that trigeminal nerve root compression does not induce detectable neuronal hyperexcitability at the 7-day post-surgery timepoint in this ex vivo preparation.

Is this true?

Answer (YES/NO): NO